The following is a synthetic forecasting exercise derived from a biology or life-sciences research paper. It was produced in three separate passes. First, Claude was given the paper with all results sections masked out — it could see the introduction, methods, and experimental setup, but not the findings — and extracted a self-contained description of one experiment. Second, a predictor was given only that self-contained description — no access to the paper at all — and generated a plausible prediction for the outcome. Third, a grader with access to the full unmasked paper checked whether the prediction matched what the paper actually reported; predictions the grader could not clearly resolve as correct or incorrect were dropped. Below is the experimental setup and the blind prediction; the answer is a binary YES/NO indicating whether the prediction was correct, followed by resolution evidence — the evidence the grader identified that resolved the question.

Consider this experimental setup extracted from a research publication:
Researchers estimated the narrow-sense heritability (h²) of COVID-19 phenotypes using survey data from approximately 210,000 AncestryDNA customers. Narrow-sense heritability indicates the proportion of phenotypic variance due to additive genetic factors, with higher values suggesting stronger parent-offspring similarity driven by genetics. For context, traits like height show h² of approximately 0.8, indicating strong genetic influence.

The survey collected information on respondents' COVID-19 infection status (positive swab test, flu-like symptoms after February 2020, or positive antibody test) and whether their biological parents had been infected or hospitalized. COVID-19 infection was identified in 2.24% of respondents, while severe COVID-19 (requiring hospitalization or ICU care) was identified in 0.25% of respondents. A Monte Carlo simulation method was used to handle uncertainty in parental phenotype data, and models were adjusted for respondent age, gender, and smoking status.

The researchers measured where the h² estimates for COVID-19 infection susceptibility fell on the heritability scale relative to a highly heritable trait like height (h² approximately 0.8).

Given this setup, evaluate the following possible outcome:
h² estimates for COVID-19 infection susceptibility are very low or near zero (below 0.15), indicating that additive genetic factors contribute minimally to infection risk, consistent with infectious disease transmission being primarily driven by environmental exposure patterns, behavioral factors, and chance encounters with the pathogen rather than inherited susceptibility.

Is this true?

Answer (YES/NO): NO